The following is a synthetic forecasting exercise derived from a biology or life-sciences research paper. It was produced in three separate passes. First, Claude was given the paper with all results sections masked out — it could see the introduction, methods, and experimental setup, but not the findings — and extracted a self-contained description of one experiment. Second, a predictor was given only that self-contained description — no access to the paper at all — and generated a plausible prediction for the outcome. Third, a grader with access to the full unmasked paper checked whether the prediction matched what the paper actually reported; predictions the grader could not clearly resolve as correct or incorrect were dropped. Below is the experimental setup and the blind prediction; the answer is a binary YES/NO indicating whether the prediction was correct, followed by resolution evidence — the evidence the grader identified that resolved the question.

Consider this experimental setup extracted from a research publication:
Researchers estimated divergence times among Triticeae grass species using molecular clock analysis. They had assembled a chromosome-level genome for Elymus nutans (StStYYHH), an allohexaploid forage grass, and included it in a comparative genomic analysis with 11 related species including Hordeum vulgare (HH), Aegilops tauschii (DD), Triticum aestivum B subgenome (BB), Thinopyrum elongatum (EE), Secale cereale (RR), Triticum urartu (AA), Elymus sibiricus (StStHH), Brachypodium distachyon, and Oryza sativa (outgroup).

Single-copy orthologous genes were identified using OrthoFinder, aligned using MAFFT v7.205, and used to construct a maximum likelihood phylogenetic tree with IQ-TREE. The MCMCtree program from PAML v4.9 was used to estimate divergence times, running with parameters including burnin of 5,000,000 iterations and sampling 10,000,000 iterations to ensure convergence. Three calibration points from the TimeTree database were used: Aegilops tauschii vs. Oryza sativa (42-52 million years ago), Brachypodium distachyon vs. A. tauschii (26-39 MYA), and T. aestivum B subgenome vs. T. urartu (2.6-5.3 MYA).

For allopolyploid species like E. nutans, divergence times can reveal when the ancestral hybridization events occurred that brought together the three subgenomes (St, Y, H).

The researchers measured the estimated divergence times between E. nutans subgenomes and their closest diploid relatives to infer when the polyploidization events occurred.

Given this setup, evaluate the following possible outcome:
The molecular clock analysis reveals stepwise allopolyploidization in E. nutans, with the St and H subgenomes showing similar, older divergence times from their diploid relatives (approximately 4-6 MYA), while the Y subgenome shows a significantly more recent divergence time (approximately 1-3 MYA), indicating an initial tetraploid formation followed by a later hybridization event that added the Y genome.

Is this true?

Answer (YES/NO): NO